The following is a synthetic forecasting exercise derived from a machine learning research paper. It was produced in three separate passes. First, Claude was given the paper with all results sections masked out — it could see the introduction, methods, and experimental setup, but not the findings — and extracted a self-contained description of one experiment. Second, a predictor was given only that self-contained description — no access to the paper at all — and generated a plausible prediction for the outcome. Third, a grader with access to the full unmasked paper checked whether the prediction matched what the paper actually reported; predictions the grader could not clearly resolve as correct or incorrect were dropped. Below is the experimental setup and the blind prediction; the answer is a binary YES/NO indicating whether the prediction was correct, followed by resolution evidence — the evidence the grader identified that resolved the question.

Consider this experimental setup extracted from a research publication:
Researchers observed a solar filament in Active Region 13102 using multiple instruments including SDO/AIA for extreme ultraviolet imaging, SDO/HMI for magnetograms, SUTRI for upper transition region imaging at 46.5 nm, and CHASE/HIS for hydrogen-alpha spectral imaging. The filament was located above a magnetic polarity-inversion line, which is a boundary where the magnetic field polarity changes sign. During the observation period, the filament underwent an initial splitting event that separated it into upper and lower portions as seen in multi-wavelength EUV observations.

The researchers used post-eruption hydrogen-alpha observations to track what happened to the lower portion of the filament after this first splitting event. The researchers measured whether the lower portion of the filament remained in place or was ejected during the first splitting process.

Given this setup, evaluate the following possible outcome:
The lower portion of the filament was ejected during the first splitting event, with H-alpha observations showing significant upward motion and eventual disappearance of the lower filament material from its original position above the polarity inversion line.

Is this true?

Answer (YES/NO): NO